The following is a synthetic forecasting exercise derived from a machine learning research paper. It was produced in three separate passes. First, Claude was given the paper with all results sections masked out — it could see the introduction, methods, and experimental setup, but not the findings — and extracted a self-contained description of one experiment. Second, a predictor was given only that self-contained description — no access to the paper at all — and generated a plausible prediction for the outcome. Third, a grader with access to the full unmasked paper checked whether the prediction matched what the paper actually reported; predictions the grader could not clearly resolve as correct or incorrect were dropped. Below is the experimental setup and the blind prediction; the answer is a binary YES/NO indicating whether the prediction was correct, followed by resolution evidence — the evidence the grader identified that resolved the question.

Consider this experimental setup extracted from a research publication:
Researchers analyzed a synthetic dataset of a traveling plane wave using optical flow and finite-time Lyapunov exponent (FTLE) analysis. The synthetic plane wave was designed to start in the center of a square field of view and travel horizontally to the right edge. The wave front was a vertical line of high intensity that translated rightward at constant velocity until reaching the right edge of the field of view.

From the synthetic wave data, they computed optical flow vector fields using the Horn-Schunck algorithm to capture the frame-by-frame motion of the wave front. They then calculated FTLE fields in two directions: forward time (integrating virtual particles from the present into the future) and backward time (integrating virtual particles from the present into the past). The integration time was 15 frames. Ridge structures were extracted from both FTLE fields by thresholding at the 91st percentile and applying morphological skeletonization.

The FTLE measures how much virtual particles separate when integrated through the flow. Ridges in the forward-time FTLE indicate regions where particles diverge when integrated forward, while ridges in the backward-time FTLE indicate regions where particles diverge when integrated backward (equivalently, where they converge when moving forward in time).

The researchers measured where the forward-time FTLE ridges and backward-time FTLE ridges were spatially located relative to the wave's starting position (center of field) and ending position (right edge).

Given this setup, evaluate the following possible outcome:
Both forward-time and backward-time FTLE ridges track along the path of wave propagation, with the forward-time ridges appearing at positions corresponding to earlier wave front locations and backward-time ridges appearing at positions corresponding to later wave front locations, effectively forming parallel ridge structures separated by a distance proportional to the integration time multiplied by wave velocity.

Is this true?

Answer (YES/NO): NO